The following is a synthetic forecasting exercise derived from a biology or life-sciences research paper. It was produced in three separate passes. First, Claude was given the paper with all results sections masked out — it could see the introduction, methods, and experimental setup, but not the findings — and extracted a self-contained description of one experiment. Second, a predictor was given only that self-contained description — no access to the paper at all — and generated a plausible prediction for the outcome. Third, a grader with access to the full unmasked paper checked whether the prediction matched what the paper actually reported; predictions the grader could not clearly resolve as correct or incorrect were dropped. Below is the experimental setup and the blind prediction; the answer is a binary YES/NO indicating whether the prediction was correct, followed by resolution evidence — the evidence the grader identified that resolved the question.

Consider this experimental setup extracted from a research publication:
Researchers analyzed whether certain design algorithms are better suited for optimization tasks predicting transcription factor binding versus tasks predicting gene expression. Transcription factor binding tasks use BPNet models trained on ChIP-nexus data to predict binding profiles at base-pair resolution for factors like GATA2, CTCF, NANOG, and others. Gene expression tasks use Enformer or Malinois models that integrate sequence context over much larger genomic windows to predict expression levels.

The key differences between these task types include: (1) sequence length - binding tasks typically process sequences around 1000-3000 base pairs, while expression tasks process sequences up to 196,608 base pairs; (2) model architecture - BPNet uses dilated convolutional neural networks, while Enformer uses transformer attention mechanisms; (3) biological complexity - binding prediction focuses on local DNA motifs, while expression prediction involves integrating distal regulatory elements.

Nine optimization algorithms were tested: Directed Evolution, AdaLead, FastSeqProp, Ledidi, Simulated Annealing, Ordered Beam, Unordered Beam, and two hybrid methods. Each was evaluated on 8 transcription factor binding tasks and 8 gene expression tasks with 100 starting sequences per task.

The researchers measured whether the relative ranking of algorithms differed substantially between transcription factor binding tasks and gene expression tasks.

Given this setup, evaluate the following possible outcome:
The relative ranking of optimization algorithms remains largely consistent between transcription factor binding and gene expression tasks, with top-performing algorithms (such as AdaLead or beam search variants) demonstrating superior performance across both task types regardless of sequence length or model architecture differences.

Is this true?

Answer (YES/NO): NO